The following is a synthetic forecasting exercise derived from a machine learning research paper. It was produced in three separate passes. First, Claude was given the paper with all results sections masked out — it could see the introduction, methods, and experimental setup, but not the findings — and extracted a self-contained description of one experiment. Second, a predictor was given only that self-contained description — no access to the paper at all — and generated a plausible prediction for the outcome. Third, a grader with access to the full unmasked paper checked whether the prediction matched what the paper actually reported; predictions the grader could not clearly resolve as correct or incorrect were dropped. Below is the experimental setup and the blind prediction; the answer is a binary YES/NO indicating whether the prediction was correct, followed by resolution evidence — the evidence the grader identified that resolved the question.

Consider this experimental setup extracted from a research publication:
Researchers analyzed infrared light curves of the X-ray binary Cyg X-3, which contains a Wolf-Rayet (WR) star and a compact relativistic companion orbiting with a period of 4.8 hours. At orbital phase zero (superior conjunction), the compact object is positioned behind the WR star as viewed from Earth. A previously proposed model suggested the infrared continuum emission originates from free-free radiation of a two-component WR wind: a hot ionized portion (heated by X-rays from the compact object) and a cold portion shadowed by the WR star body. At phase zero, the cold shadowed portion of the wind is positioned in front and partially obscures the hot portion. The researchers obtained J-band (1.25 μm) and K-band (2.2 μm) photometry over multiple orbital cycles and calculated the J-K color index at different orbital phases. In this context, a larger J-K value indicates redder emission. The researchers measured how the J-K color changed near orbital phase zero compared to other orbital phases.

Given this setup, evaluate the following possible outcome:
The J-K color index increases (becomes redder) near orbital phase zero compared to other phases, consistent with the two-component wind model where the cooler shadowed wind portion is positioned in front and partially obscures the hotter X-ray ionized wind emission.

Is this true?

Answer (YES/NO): NO